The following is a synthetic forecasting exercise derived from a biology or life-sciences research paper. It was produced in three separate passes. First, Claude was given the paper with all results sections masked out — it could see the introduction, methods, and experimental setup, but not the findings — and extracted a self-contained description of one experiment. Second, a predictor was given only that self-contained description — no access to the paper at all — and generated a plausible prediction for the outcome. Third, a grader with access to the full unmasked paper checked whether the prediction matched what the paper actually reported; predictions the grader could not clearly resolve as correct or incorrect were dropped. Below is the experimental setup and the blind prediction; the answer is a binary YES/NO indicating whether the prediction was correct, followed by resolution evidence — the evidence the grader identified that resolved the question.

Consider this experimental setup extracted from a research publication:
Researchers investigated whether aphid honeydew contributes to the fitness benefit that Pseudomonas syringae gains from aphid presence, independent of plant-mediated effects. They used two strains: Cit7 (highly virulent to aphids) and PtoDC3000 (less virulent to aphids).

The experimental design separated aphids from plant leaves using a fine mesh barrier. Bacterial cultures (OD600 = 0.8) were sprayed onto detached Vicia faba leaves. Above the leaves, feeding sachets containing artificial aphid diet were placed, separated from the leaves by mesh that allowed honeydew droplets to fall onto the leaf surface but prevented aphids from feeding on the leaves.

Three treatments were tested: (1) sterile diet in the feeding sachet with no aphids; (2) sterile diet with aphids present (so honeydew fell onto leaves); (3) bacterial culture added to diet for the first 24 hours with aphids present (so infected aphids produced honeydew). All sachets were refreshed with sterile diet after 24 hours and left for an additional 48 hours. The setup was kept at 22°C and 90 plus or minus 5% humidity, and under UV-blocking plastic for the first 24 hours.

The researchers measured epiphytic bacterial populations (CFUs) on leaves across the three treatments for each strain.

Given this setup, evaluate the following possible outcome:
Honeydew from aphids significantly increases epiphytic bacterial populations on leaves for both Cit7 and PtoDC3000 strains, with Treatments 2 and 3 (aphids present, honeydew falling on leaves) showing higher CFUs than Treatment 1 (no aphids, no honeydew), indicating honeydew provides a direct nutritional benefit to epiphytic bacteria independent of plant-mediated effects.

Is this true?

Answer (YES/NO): YES